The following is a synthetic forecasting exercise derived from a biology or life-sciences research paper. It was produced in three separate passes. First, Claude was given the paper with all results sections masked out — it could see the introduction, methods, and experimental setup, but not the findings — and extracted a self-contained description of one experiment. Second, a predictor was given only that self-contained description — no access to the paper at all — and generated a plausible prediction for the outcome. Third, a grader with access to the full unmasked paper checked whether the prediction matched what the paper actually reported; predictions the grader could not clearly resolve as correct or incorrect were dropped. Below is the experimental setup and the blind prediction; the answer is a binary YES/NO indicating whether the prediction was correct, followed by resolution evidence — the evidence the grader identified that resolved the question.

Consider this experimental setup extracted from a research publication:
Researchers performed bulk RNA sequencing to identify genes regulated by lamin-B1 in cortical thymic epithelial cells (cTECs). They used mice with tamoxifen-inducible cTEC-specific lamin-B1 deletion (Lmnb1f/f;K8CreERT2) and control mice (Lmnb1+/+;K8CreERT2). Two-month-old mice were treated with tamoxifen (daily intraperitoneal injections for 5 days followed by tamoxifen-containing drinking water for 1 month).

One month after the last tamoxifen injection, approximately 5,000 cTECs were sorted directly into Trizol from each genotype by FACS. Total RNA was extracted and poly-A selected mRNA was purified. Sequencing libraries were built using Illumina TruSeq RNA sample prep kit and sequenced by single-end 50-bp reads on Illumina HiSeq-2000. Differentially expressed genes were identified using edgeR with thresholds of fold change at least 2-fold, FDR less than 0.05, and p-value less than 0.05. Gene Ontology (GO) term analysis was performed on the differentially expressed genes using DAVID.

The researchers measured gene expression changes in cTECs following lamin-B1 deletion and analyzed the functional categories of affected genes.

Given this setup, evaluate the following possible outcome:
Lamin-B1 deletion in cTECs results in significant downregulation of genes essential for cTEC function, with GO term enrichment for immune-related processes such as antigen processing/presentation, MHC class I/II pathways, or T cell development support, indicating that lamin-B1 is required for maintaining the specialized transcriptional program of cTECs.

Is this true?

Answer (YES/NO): YES